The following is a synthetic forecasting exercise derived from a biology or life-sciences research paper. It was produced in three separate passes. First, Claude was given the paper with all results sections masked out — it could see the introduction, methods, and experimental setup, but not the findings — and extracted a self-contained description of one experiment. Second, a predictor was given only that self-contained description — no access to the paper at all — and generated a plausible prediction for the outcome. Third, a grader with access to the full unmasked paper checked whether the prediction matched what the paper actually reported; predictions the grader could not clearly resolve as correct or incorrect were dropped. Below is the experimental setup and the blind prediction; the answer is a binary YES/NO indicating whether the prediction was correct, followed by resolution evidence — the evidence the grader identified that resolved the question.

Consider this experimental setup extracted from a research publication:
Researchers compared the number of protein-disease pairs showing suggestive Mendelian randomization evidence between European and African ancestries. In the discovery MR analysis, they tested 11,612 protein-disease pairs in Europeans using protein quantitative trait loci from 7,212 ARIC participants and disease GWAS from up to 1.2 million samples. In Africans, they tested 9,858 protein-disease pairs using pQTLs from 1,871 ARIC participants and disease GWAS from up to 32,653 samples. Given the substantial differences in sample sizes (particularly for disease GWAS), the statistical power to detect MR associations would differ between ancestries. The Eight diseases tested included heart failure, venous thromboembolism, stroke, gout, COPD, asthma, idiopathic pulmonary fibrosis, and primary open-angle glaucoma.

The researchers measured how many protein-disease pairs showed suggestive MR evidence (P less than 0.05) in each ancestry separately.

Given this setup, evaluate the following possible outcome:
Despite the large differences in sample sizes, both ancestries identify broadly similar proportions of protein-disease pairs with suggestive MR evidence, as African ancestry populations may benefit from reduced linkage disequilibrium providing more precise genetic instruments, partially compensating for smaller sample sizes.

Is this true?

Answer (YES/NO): NO